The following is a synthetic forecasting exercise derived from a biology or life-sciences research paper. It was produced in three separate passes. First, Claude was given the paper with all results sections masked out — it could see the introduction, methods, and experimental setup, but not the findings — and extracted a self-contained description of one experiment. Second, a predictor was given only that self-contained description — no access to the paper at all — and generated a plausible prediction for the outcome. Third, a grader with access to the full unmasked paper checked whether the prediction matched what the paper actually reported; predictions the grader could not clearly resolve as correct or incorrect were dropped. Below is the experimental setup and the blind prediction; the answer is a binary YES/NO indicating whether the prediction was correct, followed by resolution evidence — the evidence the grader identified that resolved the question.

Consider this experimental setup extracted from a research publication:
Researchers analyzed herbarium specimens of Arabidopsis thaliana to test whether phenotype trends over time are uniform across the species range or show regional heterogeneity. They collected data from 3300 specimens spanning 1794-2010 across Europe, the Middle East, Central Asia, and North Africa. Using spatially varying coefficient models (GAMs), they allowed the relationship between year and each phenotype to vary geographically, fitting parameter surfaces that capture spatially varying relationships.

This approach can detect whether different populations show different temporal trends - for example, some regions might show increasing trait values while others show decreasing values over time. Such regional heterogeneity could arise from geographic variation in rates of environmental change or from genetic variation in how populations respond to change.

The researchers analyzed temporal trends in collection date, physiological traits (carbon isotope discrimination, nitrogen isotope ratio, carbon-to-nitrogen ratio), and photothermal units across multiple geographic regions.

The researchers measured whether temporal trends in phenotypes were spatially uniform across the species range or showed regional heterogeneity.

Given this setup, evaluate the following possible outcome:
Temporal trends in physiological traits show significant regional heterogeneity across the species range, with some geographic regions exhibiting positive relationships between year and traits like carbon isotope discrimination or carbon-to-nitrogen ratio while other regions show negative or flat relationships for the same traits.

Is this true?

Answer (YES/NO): NO